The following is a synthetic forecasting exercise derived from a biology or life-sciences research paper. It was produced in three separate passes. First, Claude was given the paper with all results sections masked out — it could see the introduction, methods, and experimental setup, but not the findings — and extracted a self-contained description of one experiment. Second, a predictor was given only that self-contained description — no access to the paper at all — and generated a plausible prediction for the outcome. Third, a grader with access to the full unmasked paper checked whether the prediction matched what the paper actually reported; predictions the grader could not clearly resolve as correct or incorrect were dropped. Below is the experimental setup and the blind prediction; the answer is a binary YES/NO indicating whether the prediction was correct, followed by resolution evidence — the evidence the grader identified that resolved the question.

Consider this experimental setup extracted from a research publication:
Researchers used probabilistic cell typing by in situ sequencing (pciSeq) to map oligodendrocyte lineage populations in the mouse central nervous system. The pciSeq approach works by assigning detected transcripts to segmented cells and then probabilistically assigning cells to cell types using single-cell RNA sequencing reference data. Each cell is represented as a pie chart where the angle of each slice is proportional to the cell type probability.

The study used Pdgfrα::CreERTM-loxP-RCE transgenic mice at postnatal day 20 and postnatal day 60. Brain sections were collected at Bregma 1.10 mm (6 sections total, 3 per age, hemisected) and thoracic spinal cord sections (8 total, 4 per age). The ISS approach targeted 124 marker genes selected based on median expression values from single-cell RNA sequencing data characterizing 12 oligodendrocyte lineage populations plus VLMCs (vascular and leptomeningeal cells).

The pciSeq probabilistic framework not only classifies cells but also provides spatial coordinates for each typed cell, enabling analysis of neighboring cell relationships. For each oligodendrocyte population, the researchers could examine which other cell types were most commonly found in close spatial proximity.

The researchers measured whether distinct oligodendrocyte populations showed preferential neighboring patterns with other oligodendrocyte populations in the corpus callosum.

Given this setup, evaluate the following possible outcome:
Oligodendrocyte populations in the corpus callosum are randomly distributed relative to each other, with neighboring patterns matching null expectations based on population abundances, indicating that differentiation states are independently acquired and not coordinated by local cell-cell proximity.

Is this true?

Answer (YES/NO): NO